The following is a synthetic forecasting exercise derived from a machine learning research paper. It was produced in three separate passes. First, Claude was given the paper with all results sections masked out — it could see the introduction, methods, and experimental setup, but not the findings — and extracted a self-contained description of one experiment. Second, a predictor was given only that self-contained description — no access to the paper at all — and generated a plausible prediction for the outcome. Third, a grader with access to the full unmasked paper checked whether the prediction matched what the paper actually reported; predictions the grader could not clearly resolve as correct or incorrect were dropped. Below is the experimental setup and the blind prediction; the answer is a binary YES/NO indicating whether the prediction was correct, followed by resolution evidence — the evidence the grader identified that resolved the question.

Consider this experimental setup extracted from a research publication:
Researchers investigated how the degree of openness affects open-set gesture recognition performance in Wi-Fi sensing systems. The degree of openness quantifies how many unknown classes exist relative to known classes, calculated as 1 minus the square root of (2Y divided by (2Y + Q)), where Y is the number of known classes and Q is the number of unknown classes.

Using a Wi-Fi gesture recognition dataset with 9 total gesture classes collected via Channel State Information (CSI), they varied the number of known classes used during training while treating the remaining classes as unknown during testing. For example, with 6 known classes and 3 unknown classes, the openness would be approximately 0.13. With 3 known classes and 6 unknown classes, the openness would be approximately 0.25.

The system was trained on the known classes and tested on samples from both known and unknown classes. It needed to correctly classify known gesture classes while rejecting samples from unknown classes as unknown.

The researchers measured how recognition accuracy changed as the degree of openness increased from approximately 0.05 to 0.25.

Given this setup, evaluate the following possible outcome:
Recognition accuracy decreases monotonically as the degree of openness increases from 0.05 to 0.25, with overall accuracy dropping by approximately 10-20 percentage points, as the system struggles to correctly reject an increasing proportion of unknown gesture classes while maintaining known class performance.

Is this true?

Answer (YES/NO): NO